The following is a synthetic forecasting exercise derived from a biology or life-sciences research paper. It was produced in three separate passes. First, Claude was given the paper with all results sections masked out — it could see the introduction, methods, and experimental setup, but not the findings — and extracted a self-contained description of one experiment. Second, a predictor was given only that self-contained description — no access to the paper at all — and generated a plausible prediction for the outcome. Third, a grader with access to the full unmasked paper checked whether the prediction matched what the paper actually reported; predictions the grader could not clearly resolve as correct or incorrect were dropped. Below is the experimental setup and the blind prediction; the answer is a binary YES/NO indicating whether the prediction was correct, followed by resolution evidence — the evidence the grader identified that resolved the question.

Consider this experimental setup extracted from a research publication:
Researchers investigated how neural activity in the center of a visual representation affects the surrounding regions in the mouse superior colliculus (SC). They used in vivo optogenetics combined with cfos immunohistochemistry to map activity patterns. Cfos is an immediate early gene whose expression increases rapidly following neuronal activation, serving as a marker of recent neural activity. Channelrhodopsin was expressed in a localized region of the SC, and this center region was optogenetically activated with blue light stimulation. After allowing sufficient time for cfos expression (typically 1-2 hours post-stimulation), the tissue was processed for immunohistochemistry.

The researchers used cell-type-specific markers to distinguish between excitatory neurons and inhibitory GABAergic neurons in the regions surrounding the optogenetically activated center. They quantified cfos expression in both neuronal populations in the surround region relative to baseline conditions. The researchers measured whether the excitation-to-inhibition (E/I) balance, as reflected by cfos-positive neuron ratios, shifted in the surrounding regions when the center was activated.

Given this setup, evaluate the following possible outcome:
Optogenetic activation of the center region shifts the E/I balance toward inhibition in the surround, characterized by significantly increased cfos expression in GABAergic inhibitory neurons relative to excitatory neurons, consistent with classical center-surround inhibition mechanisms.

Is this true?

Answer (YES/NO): YES